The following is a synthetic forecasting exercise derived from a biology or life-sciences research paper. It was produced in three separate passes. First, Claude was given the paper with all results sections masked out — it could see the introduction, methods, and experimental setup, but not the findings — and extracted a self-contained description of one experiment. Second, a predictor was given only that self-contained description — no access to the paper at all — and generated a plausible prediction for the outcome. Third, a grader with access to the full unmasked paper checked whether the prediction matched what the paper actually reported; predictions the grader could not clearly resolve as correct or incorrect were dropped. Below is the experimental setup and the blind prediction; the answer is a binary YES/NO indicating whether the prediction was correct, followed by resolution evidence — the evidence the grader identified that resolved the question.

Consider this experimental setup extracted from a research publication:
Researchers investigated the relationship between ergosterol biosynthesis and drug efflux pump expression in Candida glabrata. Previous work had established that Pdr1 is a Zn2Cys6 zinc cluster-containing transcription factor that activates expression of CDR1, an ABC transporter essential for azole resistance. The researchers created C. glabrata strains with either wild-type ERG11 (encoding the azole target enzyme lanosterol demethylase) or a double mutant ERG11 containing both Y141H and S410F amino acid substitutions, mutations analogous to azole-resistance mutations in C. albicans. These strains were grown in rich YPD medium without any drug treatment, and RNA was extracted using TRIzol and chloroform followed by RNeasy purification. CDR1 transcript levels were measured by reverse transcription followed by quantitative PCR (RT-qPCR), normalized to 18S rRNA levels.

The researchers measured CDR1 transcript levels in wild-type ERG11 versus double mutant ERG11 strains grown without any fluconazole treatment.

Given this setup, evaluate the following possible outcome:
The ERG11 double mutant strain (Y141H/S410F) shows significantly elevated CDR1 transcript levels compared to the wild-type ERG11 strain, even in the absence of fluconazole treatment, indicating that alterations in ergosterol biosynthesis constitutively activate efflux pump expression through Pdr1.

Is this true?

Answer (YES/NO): YES